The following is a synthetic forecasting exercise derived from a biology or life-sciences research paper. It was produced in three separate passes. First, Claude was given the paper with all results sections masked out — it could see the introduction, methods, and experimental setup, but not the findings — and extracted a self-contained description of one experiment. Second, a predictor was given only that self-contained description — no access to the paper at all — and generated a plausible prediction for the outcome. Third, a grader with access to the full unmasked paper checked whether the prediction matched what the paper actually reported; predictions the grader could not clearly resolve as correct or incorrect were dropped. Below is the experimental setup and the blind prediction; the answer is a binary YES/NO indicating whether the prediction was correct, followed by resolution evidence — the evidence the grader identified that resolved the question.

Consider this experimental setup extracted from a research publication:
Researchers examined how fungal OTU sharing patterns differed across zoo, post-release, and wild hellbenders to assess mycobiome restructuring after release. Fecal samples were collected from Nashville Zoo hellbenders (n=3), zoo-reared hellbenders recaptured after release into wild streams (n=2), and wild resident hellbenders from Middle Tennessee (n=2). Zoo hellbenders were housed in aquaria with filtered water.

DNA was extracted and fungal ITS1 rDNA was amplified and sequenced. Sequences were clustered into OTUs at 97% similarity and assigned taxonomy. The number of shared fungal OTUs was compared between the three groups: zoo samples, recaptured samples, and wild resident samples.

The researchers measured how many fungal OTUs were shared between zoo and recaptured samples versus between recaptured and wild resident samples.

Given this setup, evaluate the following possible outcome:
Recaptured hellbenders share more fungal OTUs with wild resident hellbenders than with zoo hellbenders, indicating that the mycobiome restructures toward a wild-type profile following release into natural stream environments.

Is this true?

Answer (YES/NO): YES